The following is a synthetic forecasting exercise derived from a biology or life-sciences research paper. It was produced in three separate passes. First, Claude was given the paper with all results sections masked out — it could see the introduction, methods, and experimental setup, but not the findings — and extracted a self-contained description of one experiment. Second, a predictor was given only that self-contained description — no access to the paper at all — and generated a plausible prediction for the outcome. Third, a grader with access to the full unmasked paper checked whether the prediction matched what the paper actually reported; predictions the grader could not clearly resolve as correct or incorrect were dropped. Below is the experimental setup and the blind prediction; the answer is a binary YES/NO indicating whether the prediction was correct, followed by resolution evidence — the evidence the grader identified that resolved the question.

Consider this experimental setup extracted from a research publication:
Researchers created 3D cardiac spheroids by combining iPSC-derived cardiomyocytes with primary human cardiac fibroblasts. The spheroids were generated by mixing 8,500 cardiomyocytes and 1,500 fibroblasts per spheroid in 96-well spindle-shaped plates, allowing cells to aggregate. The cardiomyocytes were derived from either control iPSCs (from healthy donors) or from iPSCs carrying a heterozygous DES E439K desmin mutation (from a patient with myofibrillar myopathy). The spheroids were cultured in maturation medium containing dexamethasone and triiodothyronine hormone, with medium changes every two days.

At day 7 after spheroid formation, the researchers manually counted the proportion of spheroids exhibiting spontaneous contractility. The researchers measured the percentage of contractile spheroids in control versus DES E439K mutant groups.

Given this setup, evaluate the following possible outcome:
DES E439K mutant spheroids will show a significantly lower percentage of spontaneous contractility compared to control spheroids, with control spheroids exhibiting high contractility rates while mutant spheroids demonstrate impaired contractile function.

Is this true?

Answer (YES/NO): YES